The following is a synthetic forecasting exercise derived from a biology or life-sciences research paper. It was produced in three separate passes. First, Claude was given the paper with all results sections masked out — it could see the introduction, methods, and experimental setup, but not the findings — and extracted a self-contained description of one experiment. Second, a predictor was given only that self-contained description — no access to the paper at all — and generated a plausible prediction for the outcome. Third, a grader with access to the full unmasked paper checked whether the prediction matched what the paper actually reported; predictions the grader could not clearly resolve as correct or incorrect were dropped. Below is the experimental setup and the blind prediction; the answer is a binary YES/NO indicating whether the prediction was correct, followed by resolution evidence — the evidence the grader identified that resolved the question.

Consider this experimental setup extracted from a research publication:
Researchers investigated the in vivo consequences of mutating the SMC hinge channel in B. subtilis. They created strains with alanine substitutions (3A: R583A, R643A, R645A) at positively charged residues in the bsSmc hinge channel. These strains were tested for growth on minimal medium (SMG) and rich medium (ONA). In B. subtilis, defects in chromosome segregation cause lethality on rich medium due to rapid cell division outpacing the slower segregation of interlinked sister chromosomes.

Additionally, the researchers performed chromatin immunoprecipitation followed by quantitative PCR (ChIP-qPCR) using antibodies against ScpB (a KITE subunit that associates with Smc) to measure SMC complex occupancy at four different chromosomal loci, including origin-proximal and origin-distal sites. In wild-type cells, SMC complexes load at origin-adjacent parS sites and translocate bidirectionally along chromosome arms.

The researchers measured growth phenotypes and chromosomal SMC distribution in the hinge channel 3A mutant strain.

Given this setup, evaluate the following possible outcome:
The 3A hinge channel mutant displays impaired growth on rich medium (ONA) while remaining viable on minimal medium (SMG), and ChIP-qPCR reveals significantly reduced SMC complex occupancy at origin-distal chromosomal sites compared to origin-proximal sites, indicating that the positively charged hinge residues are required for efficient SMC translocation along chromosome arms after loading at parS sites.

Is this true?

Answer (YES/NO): NO